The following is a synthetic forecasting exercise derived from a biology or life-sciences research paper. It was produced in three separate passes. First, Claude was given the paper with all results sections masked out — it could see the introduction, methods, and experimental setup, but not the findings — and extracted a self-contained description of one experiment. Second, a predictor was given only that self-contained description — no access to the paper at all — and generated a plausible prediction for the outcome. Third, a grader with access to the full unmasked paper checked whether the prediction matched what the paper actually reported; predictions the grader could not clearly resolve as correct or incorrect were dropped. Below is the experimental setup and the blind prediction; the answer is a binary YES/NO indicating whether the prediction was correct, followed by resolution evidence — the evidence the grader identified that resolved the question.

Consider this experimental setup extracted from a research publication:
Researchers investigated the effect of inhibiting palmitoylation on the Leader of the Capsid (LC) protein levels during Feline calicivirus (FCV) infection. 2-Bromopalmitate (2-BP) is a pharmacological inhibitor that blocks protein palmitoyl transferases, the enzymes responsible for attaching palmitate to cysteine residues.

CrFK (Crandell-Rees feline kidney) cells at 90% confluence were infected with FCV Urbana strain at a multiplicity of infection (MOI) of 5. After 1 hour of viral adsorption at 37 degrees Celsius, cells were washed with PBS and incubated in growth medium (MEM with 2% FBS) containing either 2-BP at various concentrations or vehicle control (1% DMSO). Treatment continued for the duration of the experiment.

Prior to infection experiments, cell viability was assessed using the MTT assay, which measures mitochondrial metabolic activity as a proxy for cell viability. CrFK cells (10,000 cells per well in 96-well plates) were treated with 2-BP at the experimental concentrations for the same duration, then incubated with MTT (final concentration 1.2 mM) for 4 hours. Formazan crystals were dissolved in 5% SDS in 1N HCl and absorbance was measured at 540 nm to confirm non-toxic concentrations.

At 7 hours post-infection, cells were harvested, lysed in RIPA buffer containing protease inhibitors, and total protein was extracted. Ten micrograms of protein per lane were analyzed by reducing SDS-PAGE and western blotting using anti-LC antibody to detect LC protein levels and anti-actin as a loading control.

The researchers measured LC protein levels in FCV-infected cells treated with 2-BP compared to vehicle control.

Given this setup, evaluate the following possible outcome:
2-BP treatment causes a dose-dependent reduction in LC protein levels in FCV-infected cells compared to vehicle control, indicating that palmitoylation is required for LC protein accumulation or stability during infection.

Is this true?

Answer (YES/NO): YES